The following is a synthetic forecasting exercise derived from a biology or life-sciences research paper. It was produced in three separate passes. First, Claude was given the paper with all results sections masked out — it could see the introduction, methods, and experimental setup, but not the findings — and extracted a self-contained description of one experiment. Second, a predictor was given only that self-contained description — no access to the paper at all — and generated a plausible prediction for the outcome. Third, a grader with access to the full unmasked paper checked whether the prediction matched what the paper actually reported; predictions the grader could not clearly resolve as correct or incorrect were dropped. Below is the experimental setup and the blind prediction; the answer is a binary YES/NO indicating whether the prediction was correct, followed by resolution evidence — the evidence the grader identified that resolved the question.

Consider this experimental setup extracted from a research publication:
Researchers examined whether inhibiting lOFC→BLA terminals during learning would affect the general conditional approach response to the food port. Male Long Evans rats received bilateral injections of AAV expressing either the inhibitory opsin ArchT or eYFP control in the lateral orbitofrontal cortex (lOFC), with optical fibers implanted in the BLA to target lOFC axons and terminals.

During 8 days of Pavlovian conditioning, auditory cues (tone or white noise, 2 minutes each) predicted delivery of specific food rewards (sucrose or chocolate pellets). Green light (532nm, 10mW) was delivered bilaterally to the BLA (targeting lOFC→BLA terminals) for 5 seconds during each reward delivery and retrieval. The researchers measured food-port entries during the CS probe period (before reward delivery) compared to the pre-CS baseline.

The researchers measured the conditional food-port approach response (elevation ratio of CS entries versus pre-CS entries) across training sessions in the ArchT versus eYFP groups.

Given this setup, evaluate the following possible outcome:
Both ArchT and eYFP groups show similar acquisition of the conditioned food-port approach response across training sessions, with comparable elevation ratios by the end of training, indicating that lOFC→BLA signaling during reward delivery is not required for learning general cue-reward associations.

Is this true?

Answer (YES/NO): YES